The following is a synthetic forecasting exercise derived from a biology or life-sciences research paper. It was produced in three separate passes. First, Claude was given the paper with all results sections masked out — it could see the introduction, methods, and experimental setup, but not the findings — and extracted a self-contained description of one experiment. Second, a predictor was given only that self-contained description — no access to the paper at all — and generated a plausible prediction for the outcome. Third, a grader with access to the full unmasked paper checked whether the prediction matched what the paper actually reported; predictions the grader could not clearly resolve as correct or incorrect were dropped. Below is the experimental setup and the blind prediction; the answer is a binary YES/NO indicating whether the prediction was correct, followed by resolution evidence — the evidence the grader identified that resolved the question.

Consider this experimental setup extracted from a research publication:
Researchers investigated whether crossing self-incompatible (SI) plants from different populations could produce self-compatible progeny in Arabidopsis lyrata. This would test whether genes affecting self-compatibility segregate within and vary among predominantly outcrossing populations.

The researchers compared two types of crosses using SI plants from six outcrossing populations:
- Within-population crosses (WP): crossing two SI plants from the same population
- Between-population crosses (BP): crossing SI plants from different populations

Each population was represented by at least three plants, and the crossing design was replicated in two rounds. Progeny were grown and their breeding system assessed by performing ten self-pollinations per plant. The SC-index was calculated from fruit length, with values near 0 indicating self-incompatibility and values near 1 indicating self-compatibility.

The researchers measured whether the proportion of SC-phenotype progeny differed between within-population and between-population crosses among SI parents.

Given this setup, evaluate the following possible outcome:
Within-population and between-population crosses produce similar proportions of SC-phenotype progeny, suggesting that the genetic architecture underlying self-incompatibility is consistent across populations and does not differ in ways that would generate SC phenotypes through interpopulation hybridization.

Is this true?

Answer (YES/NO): YES